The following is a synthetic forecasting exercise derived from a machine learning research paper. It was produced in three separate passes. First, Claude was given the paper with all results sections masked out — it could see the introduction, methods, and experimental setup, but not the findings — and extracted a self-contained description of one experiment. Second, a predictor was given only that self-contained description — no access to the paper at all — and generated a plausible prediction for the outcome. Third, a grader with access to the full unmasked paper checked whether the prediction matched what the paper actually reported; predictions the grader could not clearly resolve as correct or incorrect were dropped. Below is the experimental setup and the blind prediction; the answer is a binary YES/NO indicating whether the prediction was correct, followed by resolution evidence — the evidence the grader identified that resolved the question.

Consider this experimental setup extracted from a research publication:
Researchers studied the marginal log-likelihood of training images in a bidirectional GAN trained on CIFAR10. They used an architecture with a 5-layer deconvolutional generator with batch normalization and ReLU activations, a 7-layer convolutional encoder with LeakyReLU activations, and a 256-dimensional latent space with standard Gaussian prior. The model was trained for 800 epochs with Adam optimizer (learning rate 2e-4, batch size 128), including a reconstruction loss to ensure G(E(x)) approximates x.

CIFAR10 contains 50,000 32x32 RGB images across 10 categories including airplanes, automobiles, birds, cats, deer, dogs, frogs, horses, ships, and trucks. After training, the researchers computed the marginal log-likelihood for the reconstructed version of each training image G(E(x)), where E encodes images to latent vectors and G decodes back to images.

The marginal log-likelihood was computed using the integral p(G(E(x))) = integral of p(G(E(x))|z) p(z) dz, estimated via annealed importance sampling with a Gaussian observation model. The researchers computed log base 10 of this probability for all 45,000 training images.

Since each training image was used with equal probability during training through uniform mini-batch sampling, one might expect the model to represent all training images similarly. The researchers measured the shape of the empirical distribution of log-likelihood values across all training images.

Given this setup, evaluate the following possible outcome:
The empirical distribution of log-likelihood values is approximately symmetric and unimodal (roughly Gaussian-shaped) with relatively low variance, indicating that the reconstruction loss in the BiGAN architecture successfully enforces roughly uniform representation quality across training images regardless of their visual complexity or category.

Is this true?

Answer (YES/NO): NO